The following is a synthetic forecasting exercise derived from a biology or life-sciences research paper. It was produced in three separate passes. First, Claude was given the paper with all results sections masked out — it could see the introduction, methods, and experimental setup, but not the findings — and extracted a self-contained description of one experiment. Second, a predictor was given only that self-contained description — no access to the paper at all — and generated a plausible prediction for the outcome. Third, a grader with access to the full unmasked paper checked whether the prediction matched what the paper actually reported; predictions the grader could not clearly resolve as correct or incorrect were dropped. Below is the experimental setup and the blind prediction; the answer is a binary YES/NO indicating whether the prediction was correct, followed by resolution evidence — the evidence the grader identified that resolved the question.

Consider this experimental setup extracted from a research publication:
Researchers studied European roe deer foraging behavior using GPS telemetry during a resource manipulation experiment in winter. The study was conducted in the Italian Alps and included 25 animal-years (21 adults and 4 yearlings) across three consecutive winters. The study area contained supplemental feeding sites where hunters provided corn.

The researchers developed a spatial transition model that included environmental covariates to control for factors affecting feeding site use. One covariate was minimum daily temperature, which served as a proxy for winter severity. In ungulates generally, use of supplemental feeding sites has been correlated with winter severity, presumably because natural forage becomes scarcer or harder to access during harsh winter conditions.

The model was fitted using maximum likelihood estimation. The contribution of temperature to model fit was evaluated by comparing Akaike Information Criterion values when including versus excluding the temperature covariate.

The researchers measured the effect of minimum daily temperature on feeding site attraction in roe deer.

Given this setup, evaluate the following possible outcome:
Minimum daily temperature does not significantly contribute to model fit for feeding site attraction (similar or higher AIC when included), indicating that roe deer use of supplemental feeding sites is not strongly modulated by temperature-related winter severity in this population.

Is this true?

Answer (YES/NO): NO